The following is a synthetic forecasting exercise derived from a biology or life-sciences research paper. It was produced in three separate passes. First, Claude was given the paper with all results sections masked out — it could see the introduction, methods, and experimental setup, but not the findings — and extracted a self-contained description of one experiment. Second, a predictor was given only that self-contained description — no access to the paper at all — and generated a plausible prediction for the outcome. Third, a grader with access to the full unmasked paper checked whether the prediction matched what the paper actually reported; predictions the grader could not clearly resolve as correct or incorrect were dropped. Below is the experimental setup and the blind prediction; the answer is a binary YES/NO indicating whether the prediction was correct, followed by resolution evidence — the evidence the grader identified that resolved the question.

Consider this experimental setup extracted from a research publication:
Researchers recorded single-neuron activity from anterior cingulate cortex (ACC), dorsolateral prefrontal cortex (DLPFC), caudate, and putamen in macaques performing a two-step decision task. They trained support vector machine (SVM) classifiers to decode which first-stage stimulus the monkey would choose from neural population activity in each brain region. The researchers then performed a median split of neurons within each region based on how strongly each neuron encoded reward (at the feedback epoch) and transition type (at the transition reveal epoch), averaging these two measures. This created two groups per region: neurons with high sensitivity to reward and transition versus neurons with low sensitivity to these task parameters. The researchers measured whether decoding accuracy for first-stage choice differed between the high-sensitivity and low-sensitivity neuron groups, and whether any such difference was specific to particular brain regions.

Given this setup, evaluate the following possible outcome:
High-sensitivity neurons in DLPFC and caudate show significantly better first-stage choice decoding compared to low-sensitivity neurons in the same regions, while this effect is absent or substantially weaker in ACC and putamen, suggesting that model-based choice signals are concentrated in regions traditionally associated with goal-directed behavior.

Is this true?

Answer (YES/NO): NO